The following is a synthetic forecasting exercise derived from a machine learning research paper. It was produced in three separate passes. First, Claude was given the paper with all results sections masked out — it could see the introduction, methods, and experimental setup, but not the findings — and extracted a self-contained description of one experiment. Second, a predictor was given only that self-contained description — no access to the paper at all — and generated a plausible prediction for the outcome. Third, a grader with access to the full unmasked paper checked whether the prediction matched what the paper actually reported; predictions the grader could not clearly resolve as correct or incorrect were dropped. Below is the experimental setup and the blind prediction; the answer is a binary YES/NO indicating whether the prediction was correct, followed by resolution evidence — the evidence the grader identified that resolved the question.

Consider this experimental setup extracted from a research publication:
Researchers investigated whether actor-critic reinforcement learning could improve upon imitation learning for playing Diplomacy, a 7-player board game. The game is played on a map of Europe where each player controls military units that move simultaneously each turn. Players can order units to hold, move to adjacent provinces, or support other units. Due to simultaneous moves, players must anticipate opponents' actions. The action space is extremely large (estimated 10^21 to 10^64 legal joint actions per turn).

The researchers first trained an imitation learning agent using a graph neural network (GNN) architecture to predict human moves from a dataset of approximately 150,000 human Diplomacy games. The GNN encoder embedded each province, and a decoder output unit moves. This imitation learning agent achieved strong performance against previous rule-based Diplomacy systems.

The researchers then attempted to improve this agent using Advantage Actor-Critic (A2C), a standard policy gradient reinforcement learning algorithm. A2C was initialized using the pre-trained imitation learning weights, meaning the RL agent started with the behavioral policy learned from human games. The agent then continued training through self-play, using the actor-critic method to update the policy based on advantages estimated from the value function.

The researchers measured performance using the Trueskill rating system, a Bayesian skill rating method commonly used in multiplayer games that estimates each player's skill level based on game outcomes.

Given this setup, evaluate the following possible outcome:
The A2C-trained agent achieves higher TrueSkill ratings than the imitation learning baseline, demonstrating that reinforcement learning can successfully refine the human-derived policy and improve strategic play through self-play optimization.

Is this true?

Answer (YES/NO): NO